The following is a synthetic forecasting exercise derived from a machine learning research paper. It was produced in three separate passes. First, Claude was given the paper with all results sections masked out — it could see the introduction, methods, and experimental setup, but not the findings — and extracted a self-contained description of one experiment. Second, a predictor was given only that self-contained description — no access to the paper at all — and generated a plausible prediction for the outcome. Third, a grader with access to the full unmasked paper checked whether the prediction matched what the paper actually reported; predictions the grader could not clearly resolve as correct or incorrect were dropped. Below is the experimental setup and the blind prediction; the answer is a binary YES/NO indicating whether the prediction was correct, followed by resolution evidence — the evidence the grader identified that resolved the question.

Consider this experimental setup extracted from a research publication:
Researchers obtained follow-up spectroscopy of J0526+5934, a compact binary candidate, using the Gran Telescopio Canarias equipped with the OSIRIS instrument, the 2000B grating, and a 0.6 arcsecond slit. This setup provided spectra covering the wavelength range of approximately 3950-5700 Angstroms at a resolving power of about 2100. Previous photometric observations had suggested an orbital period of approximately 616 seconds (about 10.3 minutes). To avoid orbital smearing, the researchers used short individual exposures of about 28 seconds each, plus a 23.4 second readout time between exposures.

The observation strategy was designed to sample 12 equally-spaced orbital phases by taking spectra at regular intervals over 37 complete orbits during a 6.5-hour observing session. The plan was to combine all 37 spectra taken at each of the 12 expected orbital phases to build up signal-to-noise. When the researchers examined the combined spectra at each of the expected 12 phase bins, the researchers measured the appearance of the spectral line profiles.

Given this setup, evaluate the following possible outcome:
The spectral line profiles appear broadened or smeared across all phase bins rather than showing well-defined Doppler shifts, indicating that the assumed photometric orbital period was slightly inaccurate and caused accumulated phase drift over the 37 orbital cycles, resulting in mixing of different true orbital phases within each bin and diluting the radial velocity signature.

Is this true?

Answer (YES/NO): NO